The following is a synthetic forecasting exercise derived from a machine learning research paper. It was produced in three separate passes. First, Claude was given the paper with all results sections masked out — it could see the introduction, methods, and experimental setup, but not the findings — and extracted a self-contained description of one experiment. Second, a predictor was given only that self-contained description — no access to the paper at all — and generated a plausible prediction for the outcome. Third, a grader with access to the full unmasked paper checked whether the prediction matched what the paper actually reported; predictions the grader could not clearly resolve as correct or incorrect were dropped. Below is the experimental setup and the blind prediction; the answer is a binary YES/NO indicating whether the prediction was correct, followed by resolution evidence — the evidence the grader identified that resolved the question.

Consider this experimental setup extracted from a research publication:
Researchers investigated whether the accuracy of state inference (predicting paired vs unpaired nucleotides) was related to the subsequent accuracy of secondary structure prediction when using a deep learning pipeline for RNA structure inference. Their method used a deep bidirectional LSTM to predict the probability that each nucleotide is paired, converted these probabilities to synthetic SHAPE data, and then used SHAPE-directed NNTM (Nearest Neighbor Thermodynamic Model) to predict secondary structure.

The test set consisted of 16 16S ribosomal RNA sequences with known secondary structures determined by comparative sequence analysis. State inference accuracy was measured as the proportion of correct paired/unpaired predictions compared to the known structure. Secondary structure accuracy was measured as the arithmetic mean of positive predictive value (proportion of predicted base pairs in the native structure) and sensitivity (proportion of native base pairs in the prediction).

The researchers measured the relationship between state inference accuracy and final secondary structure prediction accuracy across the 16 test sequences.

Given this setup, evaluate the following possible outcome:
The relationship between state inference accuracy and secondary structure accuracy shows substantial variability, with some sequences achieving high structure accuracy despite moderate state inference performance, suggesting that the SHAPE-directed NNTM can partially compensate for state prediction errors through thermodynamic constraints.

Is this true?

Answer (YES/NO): NO